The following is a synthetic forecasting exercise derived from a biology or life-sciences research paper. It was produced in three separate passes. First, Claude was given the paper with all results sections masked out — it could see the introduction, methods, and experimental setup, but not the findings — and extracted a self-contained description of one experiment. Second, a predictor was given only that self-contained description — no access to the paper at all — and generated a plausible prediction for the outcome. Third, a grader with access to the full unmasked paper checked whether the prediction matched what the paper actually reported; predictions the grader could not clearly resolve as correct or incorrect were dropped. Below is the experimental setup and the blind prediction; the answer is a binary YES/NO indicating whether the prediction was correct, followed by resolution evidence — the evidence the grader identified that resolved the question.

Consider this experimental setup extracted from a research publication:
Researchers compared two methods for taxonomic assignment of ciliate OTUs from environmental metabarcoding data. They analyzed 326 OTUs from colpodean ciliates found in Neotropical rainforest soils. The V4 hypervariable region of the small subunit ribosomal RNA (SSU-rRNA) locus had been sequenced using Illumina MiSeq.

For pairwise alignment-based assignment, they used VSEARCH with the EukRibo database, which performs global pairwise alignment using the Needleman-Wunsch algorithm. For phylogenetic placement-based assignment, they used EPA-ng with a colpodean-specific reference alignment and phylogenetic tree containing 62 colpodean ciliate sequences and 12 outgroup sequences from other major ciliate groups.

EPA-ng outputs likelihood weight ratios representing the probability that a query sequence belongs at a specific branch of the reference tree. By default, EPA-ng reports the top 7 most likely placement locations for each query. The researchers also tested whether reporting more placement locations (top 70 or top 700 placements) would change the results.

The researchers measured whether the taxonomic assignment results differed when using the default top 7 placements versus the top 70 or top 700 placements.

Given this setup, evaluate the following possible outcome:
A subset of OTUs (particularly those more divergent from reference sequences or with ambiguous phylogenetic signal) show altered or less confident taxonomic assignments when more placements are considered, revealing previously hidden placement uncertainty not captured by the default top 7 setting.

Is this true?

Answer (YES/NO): NO